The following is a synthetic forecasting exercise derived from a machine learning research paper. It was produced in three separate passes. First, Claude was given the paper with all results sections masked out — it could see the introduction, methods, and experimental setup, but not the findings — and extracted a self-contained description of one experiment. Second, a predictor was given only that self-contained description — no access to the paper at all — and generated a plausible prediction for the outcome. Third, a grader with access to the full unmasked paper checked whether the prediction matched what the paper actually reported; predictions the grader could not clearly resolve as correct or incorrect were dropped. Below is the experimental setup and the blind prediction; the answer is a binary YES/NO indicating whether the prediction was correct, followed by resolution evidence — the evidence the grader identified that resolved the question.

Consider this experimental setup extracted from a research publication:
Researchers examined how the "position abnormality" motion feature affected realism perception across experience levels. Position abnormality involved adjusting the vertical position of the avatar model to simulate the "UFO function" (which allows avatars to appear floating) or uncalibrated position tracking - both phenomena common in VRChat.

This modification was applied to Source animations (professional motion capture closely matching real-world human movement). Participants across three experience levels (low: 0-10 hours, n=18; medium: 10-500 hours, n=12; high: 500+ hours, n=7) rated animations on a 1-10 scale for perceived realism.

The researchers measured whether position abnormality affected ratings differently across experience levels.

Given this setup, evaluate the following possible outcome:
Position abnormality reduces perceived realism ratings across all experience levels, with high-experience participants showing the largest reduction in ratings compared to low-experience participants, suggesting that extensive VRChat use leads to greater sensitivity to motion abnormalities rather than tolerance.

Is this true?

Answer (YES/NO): NO